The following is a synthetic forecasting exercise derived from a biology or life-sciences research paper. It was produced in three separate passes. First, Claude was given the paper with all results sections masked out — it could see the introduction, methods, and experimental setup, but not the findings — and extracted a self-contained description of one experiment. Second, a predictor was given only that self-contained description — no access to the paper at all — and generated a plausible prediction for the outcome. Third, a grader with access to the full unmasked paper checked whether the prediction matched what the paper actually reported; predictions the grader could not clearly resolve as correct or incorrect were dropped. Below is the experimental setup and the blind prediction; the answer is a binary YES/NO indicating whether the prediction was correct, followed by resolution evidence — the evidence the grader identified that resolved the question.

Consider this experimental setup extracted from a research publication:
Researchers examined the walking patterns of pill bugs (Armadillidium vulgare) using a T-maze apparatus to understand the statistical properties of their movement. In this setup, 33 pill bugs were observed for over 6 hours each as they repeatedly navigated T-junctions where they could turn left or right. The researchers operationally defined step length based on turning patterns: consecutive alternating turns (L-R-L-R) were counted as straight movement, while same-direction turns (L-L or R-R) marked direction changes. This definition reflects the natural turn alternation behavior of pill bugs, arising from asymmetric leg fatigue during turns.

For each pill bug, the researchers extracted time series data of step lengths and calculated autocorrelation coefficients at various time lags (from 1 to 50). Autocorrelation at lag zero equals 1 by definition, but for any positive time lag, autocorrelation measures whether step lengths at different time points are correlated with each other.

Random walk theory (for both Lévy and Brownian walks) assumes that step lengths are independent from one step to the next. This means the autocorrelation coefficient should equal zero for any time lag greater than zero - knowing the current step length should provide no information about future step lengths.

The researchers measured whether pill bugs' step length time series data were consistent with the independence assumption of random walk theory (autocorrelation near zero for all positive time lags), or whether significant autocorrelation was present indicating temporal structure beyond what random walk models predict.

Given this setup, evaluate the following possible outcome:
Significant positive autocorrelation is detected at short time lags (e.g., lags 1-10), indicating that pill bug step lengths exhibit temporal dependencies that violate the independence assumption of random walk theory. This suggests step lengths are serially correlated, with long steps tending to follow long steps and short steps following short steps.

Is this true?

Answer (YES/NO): YES